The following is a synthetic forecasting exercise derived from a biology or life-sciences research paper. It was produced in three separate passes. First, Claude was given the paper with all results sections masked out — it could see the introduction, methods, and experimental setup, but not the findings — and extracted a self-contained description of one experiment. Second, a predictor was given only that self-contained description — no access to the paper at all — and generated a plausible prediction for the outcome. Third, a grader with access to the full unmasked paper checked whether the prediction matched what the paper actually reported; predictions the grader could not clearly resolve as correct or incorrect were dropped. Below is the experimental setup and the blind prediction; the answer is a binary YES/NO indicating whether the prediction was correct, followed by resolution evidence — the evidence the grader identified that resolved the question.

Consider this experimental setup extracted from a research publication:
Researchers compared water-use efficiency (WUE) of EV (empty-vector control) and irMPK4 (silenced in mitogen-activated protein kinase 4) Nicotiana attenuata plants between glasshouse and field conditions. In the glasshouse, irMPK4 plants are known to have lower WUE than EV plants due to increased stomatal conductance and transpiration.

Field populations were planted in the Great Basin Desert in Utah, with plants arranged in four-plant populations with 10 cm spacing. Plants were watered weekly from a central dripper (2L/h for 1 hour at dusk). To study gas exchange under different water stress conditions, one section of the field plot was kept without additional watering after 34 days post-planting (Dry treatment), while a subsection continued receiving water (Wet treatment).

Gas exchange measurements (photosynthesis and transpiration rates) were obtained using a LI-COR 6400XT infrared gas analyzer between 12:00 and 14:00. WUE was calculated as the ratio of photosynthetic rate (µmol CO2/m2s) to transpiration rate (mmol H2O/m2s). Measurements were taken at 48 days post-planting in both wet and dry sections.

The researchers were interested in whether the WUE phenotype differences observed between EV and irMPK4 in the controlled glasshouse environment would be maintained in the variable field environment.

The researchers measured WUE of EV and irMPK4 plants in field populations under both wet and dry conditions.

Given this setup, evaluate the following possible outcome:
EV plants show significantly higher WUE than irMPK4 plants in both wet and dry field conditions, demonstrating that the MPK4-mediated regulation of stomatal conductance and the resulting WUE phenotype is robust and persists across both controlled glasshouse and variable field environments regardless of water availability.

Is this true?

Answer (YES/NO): NO